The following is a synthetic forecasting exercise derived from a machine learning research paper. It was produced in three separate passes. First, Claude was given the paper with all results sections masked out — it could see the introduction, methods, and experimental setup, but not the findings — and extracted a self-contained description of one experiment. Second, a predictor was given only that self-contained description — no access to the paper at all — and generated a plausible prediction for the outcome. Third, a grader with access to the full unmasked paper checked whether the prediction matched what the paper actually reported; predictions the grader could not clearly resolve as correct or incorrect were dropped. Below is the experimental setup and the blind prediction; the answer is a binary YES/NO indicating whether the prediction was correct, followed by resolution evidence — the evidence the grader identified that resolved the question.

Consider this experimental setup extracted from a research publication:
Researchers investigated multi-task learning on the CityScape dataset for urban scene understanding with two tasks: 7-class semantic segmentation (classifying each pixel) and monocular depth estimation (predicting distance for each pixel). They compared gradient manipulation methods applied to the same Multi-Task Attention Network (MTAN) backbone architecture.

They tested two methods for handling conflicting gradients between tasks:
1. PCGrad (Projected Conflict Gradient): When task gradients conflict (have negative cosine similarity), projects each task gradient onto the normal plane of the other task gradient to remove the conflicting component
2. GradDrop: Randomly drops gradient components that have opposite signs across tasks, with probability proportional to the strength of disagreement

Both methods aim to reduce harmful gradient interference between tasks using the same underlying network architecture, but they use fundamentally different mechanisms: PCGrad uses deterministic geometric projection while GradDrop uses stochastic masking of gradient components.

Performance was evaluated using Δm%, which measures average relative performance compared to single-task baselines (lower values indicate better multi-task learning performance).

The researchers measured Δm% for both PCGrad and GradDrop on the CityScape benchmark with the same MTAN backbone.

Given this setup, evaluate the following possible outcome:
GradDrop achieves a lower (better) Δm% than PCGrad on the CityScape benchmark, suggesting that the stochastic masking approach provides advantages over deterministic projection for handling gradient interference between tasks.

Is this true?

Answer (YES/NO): NO